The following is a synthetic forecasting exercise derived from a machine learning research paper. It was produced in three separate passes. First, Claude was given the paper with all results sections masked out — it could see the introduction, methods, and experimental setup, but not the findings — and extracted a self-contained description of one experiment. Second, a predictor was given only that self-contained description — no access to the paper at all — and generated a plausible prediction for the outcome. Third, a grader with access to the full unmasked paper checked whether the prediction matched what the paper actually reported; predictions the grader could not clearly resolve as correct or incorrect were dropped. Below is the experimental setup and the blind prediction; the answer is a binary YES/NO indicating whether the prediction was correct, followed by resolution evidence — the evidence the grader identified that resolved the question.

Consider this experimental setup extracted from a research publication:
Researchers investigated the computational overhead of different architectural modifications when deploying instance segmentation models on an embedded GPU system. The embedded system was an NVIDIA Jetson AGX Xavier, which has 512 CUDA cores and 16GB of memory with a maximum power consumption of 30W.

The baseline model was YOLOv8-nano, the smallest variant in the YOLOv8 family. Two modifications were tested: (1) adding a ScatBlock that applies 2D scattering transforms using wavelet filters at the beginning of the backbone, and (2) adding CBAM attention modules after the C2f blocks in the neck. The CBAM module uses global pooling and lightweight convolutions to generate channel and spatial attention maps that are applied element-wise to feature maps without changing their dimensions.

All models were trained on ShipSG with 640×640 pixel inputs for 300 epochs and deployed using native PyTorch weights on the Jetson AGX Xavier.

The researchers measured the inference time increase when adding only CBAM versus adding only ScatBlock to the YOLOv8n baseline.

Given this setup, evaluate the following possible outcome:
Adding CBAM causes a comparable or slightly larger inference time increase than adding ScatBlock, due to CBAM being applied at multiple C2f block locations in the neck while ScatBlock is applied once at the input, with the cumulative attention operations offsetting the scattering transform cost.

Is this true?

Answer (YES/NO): NO